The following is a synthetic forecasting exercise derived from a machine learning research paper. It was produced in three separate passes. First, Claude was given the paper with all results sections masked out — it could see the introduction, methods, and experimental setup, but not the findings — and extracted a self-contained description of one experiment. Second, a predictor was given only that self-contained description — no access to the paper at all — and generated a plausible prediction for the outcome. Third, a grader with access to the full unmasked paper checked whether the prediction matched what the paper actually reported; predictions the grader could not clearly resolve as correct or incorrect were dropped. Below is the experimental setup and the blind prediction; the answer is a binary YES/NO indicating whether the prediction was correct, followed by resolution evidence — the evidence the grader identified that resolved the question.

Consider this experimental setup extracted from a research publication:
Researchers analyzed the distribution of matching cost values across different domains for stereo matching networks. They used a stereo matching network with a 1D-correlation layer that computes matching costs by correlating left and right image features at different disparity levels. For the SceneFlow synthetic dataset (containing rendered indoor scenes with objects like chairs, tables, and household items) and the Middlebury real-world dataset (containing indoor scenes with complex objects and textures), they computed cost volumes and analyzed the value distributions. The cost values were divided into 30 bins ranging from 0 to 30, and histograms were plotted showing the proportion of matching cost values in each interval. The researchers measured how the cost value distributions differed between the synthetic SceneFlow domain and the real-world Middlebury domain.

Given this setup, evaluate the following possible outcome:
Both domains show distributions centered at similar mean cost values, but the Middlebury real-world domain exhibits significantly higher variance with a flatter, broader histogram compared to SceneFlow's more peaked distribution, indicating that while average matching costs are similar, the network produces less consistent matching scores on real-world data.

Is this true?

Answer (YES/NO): NO